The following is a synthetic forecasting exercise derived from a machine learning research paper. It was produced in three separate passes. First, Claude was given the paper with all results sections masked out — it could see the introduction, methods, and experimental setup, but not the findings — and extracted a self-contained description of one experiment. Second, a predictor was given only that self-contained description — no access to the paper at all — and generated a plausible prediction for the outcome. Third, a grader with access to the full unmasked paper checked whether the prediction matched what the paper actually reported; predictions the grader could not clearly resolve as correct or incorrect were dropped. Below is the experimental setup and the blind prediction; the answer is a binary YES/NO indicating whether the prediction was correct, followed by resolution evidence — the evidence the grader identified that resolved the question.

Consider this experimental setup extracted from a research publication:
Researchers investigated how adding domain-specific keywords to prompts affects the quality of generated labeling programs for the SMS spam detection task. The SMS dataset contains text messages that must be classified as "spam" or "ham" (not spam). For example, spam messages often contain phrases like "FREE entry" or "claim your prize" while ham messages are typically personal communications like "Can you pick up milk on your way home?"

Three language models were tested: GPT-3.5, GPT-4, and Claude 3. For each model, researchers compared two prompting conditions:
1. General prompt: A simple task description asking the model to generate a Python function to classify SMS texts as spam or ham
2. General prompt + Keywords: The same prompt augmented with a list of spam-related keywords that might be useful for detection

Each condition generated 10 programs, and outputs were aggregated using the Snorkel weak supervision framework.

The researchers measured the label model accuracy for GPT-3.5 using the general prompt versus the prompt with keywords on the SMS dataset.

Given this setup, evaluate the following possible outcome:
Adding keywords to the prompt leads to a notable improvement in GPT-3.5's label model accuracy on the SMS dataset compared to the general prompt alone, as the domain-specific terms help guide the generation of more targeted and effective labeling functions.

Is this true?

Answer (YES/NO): NO